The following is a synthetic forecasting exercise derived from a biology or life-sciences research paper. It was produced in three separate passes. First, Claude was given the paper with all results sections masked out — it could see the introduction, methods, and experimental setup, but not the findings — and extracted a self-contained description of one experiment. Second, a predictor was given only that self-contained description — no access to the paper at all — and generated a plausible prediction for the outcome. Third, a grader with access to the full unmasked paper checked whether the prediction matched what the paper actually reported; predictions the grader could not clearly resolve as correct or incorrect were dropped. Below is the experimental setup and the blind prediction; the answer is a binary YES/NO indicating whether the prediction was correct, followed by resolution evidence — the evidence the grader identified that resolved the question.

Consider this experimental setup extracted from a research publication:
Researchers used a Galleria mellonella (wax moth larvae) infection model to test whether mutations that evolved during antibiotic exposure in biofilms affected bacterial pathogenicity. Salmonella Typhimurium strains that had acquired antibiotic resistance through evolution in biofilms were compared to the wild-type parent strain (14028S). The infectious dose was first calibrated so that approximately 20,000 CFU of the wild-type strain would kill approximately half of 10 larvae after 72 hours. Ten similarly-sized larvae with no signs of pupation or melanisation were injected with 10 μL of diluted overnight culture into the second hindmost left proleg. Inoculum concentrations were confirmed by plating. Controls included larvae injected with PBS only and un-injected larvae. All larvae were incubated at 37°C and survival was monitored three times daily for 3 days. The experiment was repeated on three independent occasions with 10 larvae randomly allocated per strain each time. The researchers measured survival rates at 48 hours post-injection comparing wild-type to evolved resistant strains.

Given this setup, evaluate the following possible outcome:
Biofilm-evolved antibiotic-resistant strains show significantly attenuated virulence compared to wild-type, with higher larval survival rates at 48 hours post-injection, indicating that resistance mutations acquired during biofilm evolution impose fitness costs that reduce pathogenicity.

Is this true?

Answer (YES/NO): NO